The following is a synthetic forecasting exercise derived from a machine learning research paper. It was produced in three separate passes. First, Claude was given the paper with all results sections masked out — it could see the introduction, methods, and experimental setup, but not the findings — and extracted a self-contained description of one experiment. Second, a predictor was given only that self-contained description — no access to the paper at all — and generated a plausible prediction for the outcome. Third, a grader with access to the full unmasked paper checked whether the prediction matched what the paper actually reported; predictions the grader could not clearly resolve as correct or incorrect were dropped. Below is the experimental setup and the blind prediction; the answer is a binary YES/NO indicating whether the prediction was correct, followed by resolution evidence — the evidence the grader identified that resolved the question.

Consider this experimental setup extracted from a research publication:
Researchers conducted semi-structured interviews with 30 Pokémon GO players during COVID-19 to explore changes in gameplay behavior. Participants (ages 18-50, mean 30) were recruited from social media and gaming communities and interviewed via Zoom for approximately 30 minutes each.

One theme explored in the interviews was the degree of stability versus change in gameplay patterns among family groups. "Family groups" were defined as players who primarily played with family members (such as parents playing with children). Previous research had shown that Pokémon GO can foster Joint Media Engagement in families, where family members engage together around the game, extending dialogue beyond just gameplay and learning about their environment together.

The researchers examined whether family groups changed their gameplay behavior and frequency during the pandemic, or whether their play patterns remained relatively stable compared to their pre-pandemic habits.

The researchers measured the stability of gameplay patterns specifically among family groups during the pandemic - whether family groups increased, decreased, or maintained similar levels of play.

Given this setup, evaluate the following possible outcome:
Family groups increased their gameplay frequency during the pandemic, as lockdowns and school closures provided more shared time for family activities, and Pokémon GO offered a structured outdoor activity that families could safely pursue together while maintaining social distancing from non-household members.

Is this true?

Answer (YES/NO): YES